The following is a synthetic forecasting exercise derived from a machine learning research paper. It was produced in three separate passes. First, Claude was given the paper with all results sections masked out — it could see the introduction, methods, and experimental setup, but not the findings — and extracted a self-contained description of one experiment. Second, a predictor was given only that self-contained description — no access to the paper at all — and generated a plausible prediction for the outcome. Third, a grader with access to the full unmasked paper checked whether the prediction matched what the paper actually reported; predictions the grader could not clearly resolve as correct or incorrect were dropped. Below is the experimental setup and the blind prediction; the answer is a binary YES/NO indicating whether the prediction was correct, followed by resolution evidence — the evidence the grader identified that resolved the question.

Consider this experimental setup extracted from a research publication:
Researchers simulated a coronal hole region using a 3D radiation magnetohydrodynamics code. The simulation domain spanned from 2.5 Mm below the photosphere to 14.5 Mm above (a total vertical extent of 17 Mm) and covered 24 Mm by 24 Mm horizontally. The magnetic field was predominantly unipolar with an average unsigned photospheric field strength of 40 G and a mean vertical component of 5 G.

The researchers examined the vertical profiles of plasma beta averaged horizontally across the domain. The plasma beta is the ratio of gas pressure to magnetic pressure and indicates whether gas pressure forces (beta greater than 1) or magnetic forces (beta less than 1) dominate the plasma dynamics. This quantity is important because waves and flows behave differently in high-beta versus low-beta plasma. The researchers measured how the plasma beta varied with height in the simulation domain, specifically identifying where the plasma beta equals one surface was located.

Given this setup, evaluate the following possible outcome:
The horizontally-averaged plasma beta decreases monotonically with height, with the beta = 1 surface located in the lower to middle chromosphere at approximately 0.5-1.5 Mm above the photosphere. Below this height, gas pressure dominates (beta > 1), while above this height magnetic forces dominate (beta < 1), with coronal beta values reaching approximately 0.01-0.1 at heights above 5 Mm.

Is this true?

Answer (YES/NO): NO